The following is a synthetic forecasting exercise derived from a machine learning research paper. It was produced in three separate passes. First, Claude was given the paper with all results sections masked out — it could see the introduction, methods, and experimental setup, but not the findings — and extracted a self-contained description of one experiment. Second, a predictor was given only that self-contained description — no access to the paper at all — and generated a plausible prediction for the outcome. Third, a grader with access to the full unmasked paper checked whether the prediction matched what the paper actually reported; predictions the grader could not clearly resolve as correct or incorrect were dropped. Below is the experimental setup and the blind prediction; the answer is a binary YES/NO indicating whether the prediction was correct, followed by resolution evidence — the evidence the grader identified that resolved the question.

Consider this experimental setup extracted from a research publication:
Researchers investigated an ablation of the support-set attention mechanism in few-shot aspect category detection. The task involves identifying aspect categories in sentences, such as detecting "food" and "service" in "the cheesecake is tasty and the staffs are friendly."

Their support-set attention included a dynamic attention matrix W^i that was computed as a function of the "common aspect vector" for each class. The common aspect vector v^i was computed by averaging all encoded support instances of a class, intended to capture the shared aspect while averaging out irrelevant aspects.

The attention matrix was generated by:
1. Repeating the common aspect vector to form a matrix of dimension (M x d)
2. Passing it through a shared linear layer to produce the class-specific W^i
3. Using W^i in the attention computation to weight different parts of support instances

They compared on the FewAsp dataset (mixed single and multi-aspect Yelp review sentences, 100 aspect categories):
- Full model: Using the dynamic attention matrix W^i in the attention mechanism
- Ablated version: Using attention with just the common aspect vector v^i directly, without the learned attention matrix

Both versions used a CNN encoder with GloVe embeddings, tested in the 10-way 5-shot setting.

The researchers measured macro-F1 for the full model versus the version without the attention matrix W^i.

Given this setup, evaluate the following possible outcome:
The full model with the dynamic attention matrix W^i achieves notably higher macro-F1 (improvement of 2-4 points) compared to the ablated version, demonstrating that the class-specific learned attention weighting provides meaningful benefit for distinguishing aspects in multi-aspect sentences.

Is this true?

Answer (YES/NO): YES